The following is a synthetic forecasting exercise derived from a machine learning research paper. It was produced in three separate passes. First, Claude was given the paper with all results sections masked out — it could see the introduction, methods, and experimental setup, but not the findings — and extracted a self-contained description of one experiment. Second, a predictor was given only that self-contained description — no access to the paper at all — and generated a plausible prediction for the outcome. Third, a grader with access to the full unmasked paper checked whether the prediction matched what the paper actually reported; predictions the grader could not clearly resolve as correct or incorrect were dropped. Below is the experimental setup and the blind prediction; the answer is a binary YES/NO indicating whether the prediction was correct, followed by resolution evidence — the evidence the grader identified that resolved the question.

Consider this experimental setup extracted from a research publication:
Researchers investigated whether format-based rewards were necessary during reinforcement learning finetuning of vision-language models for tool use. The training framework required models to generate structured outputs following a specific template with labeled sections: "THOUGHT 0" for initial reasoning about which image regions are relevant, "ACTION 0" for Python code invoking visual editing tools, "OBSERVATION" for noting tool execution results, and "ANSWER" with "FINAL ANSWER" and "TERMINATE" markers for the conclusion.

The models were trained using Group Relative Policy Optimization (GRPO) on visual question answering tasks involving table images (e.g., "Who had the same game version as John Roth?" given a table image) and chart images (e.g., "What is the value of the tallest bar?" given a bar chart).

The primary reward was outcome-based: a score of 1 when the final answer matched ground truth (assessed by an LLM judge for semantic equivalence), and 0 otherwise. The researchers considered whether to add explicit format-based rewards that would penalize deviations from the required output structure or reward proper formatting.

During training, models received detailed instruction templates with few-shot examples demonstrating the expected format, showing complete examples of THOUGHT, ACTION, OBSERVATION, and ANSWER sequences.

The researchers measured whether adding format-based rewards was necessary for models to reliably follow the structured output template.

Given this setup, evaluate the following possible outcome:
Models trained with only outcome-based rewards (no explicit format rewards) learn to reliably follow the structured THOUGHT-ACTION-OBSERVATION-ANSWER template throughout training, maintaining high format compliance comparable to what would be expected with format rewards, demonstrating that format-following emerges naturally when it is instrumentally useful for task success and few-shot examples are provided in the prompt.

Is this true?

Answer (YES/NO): YES